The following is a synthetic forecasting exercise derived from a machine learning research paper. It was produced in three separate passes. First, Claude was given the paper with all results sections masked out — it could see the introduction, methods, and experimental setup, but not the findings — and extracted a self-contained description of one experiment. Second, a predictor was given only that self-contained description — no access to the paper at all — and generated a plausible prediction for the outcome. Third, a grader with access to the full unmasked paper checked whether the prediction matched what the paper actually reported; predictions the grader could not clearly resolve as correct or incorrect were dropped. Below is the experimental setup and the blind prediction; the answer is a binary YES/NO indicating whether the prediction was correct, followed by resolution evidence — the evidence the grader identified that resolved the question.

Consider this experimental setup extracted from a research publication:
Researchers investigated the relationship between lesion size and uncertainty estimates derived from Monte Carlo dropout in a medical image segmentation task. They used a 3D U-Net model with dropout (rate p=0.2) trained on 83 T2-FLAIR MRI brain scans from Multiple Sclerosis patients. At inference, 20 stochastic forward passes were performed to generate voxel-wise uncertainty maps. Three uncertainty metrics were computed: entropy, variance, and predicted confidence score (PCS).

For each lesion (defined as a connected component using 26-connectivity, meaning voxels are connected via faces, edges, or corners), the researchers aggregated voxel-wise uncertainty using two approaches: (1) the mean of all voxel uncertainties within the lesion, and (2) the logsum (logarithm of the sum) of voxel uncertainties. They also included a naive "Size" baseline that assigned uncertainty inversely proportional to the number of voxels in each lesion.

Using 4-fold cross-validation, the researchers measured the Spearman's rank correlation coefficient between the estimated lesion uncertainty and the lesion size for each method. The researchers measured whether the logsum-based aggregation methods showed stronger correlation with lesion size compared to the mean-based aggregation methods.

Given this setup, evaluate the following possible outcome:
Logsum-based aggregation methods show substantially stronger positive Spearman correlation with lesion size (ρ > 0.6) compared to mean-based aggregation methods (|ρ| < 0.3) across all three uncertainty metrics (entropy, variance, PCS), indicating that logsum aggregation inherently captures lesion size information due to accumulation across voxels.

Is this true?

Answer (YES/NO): NO